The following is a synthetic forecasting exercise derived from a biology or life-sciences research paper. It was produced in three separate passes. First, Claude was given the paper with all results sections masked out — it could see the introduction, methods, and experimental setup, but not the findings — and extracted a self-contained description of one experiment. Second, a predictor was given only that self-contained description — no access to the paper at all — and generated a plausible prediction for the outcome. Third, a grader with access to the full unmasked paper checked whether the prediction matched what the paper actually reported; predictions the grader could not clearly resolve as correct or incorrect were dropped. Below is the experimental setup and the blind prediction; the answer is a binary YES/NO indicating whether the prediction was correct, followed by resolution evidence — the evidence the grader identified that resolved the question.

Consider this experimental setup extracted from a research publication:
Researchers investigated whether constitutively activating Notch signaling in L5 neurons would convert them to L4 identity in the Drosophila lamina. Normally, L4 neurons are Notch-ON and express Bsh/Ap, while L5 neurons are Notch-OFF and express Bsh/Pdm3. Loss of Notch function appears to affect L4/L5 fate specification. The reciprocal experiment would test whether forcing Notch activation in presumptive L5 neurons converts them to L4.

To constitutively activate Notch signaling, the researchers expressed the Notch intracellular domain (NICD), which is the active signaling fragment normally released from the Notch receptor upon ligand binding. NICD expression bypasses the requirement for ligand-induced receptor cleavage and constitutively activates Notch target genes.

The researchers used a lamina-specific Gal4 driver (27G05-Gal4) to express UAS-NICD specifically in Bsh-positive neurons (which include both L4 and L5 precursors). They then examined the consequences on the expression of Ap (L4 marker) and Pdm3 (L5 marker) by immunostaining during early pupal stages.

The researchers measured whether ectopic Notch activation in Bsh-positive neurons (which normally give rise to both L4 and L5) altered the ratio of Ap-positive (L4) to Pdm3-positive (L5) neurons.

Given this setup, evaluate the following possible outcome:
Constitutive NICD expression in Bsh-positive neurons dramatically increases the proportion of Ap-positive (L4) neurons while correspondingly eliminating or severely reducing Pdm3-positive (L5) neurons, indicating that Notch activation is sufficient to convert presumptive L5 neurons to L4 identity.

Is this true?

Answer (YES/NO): YES